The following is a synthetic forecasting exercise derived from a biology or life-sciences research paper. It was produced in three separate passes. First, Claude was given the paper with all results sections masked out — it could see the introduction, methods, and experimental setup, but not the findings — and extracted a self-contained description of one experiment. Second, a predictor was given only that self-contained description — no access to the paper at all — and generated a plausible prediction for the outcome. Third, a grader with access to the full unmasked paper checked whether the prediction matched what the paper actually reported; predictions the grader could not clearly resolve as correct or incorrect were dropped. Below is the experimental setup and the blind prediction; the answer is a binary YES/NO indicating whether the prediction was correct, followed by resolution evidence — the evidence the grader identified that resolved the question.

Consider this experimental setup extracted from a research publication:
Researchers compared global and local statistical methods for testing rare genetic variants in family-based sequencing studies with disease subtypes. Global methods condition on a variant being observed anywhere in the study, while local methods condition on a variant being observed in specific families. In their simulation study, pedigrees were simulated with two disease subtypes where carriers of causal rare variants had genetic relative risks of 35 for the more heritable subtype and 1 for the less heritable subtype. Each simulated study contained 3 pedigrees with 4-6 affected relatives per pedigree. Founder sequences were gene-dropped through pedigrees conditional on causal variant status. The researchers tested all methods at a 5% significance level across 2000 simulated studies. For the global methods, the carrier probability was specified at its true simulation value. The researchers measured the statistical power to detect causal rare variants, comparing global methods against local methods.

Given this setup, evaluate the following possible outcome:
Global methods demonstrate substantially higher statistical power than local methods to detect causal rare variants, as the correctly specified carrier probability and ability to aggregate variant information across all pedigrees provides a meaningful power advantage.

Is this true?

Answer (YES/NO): YES